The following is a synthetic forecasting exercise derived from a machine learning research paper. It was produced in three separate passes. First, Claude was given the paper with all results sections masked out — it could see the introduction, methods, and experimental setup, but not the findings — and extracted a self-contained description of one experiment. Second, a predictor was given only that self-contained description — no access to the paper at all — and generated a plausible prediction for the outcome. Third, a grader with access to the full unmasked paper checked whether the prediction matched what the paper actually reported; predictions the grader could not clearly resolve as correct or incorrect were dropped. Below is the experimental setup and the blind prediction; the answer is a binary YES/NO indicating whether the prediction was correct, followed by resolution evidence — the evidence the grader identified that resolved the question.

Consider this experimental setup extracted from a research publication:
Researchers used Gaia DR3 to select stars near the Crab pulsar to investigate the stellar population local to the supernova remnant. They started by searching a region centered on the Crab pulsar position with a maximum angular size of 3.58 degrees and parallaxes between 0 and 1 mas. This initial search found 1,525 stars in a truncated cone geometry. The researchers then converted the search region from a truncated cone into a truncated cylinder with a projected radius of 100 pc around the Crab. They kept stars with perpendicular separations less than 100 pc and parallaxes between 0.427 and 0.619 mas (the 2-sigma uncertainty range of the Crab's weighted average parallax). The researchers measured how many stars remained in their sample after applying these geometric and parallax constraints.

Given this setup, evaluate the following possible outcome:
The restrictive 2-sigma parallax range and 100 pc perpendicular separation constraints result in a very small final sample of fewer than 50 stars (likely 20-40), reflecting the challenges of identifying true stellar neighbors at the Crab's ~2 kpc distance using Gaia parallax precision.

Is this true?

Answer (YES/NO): NO